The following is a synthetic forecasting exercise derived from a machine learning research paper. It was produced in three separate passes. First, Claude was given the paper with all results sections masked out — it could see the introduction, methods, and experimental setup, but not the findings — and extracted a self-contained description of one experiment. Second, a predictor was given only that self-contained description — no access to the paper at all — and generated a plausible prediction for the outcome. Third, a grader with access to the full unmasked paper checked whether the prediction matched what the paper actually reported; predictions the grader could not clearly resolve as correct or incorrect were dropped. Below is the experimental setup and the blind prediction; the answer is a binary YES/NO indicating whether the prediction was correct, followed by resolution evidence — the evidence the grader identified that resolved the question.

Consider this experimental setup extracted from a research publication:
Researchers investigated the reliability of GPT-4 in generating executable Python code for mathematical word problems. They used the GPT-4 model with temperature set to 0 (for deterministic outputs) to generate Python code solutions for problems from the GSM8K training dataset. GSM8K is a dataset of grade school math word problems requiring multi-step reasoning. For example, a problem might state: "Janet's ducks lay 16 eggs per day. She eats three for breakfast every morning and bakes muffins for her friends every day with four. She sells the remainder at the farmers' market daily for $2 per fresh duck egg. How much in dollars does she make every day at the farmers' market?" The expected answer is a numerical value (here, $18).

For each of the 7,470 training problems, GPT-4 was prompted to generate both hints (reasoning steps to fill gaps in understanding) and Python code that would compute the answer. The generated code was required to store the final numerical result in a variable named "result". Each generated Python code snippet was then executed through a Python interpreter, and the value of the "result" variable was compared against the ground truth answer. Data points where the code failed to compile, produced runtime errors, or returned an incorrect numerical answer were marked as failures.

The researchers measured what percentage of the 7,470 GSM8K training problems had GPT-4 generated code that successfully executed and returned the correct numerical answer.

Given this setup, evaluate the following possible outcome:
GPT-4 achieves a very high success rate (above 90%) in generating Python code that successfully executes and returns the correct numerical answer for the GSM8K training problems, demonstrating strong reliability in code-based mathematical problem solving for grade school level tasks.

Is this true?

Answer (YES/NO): YES